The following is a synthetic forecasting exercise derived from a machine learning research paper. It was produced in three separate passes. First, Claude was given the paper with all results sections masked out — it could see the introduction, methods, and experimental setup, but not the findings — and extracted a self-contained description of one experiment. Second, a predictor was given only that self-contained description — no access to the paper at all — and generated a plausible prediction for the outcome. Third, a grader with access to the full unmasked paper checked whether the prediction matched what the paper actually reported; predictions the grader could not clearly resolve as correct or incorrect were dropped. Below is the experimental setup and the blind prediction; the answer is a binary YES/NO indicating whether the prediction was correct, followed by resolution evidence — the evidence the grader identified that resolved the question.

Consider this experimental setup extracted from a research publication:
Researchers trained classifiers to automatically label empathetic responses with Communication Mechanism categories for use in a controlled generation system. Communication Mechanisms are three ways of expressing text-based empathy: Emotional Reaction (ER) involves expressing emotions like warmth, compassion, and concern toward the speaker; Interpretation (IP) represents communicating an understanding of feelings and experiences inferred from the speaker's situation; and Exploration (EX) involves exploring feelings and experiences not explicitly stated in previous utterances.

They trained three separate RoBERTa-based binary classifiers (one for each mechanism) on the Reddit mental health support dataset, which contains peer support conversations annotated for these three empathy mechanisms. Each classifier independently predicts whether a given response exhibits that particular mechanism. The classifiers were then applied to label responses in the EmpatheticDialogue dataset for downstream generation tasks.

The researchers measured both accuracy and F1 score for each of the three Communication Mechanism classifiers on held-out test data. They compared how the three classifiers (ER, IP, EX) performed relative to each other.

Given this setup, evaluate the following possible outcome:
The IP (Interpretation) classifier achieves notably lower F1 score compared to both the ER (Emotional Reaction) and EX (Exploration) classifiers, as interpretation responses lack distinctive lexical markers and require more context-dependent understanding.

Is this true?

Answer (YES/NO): YES